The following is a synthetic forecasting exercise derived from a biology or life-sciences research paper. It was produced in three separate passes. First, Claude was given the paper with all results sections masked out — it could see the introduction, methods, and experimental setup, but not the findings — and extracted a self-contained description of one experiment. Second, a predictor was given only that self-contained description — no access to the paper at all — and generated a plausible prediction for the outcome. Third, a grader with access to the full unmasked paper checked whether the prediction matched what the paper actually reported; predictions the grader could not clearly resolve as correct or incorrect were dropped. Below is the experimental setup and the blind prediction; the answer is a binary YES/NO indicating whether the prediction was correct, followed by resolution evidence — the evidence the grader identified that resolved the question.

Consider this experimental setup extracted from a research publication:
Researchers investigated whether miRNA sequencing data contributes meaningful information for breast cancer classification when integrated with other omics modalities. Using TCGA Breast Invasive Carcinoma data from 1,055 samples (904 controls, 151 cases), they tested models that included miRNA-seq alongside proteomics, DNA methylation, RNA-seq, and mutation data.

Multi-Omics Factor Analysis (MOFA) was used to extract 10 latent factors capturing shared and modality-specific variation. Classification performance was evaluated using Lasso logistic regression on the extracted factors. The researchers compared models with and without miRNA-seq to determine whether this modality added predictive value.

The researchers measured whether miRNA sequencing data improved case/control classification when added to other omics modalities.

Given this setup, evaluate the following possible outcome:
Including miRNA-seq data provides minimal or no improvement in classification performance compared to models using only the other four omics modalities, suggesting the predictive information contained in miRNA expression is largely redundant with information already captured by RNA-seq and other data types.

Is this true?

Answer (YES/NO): YES